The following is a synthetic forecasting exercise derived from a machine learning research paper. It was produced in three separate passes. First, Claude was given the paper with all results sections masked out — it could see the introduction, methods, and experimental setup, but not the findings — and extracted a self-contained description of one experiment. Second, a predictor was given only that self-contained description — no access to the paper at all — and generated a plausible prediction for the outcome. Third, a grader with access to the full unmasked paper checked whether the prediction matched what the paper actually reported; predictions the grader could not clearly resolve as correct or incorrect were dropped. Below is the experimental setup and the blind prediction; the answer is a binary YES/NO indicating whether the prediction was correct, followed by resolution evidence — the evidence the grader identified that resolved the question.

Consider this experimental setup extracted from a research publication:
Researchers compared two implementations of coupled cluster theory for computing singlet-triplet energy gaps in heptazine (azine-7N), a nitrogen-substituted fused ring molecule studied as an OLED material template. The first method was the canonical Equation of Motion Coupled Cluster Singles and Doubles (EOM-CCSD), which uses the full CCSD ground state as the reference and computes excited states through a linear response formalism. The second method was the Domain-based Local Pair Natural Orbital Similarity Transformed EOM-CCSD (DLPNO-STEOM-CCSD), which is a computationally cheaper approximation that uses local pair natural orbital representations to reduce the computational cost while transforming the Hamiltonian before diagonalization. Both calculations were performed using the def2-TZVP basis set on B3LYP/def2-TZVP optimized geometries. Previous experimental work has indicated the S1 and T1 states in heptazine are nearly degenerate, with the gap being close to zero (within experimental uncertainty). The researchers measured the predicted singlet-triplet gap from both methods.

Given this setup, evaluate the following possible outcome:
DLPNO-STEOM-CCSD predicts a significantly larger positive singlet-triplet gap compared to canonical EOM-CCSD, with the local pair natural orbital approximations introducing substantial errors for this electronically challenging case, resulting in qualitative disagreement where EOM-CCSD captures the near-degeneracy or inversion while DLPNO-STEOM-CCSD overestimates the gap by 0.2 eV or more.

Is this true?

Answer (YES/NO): NO